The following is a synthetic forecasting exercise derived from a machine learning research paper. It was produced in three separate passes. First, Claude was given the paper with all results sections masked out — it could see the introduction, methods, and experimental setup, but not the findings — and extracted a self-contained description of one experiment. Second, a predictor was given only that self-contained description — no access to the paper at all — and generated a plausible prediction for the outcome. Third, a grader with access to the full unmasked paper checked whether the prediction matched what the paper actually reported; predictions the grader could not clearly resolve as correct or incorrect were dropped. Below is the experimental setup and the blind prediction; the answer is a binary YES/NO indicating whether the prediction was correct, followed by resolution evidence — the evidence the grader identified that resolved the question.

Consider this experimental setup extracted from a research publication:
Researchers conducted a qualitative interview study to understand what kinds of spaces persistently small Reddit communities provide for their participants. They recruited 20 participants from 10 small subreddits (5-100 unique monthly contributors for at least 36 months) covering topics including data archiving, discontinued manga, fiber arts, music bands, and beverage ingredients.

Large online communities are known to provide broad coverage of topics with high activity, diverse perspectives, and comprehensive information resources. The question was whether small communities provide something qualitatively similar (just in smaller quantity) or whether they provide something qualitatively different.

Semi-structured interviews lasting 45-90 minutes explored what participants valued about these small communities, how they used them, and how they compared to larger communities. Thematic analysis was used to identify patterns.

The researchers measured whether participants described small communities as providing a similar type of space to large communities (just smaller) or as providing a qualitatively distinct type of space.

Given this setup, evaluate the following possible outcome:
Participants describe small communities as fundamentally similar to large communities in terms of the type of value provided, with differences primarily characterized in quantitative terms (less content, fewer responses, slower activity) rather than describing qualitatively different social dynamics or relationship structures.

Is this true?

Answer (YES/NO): NO